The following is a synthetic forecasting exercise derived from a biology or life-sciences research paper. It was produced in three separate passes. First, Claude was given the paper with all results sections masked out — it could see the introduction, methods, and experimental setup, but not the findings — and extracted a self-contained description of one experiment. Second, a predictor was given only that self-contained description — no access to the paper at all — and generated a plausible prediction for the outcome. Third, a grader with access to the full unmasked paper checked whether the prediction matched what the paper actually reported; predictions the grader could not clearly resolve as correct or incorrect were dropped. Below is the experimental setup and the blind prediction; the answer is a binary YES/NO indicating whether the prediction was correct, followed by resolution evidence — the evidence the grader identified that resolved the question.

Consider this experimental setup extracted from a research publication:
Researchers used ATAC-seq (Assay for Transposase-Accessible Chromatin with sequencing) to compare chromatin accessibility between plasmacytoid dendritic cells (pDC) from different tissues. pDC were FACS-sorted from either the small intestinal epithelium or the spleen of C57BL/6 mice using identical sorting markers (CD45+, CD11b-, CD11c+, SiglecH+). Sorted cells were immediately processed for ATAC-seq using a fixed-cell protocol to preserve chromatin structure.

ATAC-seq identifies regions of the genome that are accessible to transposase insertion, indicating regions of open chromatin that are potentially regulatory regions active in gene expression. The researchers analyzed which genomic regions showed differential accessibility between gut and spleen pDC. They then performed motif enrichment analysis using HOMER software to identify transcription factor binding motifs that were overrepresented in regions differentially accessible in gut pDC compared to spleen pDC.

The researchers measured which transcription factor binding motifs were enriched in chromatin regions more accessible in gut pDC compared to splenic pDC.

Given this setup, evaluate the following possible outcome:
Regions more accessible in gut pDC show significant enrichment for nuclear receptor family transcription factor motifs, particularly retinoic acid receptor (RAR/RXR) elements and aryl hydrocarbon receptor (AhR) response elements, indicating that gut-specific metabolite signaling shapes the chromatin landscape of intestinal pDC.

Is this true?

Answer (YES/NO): NO